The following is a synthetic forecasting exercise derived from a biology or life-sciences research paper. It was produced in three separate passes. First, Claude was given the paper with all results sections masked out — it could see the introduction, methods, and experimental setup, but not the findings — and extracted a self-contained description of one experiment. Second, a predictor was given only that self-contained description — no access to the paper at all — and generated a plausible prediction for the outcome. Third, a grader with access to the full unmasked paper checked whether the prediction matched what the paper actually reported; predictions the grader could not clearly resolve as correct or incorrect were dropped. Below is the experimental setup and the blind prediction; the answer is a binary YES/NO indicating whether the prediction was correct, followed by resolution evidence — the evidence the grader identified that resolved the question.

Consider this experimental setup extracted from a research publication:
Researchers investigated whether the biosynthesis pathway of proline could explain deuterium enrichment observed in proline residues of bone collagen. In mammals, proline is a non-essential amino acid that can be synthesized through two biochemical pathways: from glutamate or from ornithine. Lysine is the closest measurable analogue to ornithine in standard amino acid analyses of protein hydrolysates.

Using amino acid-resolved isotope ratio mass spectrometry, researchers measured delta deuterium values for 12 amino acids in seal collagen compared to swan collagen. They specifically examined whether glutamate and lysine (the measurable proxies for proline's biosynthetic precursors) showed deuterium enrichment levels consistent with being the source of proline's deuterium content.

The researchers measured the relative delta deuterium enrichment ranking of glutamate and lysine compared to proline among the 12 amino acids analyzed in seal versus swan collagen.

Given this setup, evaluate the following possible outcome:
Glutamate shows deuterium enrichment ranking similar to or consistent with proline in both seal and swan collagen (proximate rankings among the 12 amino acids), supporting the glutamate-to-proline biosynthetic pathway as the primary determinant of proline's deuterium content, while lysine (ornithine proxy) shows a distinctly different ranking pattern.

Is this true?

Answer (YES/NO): NO